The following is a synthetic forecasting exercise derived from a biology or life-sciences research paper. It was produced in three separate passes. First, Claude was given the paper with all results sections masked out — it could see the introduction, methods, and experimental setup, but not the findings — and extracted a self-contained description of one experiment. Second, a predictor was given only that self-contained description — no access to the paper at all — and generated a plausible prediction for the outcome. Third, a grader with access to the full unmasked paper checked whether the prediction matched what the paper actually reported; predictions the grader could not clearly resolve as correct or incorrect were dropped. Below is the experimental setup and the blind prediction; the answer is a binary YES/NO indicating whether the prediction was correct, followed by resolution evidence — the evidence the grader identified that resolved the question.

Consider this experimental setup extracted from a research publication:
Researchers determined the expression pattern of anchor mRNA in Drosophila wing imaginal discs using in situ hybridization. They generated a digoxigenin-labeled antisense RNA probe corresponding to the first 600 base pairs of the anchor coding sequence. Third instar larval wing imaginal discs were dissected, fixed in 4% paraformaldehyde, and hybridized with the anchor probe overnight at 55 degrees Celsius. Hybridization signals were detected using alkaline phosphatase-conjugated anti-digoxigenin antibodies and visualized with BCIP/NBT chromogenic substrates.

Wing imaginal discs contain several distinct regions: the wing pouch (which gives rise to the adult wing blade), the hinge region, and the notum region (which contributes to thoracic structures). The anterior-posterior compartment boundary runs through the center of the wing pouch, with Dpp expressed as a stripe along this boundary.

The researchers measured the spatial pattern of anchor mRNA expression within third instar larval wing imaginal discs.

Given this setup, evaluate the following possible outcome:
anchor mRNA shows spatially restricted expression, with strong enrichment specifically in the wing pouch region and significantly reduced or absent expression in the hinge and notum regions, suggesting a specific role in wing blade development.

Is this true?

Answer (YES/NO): NO